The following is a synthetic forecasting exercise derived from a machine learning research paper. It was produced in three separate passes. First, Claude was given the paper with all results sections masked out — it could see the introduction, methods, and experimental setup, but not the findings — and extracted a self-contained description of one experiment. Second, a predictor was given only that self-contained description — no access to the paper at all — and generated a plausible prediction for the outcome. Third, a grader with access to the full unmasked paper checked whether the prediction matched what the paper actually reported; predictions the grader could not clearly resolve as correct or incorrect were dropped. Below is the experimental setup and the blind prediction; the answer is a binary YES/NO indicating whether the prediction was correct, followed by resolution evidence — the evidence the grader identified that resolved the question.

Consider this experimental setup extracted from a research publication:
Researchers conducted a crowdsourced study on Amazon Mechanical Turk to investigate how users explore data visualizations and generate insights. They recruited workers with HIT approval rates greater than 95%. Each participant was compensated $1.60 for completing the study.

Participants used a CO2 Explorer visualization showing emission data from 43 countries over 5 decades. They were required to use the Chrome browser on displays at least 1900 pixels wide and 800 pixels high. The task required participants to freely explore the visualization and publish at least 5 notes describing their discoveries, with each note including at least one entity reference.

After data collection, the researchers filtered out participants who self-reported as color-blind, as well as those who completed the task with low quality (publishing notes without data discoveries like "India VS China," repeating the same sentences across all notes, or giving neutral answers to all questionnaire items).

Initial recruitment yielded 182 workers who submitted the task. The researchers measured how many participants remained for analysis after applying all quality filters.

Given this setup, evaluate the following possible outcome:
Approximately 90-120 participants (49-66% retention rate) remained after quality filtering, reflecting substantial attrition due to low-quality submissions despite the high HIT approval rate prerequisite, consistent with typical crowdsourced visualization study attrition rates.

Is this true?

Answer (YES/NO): NO